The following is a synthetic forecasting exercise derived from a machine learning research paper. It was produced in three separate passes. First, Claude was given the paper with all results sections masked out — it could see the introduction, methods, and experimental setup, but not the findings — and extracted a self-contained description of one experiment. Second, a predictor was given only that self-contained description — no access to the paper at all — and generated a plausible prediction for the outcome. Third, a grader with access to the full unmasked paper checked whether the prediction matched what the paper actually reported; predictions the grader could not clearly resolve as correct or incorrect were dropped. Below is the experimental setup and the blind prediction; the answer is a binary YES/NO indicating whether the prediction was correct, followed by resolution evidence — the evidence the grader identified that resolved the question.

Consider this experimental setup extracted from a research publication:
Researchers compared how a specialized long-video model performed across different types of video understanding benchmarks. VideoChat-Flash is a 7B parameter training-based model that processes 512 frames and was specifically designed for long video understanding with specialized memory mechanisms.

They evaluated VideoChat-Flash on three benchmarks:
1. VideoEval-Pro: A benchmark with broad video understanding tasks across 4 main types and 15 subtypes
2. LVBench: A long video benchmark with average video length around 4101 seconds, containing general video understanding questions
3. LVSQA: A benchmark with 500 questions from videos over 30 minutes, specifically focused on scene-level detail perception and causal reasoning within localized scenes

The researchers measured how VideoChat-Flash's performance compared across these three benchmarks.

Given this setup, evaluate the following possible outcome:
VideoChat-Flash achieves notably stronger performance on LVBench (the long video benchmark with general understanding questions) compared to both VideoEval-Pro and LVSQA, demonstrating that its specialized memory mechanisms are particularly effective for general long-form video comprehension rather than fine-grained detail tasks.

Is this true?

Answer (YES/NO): NO